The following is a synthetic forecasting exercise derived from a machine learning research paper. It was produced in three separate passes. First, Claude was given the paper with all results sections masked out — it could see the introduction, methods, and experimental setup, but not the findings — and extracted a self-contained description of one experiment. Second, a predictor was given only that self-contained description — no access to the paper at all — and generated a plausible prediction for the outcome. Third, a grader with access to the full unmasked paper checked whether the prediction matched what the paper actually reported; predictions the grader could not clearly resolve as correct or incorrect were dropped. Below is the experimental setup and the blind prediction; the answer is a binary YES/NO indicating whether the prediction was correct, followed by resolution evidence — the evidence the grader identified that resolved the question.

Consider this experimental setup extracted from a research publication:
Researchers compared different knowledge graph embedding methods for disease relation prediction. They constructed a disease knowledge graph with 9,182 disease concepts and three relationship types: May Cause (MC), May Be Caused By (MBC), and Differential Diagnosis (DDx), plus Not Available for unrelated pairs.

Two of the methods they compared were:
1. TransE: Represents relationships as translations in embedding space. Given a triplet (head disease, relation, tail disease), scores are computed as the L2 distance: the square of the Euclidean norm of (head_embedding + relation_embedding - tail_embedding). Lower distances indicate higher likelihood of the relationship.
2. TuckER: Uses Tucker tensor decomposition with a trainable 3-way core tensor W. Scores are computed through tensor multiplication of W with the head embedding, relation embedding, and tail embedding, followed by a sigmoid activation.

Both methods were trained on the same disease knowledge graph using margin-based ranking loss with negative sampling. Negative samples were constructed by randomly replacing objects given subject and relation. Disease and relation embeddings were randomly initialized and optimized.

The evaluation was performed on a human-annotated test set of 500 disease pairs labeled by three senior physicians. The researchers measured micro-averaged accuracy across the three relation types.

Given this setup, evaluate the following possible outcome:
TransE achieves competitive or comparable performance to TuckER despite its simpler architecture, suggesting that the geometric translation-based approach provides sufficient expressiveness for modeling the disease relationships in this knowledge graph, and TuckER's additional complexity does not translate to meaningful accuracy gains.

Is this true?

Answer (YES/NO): NO